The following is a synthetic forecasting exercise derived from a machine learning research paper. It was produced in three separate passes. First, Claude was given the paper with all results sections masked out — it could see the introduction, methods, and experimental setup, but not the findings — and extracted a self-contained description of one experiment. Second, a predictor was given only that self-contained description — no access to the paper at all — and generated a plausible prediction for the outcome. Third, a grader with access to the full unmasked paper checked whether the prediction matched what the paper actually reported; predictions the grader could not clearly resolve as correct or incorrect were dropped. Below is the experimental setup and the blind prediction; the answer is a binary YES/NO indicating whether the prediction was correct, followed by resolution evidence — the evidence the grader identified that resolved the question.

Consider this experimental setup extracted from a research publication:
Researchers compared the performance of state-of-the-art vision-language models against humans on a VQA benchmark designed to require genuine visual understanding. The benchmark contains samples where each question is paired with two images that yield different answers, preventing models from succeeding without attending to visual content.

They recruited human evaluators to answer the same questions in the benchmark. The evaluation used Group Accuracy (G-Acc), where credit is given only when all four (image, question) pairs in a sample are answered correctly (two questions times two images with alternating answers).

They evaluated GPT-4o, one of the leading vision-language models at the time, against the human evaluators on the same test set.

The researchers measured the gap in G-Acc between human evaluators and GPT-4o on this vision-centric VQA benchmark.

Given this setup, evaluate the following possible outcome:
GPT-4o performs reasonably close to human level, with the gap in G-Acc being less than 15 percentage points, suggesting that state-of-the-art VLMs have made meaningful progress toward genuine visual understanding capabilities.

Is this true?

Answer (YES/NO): NO